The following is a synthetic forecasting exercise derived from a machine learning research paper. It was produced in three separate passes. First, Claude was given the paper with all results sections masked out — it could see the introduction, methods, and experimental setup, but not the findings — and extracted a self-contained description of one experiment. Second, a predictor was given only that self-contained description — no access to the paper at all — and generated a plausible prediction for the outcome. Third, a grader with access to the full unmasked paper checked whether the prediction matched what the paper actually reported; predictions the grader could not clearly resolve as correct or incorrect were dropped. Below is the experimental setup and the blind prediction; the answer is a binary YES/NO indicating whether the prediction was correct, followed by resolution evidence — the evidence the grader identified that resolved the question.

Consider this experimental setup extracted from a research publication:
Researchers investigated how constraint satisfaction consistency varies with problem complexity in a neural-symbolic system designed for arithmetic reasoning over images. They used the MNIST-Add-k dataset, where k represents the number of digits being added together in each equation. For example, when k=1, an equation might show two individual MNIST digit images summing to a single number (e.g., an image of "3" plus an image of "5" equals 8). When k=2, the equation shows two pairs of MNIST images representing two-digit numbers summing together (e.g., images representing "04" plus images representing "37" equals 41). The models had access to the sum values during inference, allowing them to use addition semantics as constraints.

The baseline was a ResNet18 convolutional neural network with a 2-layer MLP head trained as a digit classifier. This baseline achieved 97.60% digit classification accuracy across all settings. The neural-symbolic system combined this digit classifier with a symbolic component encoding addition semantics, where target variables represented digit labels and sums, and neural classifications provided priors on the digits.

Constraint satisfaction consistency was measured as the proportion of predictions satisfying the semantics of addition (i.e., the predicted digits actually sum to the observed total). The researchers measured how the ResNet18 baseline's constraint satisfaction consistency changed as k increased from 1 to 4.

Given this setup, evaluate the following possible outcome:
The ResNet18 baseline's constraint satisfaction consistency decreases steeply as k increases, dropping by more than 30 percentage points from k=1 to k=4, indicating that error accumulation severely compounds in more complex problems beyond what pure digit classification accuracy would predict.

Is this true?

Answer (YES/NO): NO